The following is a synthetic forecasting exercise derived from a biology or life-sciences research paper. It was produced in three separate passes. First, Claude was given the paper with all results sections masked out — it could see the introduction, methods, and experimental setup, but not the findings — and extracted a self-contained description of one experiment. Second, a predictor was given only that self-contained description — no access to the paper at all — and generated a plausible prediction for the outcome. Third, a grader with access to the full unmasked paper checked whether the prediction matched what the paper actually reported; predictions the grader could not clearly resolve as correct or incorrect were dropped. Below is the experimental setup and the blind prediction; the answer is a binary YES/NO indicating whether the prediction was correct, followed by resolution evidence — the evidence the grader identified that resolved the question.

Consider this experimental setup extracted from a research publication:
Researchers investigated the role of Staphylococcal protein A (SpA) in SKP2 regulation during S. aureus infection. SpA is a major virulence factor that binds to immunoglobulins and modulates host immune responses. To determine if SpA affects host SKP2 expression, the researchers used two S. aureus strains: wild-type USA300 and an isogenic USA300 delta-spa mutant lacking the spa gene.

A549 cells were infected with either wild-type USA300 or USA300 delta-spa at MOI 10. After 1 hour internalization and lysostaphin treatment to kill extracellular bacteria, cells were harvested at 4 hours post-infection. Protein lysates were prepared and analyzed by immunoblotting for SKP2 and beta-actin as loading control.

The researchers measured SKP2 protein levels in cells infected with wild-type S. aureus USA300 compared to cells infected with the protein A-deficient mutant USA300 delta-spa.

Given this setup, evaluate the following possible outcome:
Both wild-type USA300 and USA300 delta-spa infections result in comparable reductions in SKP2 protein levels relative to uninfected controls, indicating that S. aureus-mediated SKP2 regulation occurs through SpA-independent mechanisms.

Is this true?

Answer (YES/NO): NO